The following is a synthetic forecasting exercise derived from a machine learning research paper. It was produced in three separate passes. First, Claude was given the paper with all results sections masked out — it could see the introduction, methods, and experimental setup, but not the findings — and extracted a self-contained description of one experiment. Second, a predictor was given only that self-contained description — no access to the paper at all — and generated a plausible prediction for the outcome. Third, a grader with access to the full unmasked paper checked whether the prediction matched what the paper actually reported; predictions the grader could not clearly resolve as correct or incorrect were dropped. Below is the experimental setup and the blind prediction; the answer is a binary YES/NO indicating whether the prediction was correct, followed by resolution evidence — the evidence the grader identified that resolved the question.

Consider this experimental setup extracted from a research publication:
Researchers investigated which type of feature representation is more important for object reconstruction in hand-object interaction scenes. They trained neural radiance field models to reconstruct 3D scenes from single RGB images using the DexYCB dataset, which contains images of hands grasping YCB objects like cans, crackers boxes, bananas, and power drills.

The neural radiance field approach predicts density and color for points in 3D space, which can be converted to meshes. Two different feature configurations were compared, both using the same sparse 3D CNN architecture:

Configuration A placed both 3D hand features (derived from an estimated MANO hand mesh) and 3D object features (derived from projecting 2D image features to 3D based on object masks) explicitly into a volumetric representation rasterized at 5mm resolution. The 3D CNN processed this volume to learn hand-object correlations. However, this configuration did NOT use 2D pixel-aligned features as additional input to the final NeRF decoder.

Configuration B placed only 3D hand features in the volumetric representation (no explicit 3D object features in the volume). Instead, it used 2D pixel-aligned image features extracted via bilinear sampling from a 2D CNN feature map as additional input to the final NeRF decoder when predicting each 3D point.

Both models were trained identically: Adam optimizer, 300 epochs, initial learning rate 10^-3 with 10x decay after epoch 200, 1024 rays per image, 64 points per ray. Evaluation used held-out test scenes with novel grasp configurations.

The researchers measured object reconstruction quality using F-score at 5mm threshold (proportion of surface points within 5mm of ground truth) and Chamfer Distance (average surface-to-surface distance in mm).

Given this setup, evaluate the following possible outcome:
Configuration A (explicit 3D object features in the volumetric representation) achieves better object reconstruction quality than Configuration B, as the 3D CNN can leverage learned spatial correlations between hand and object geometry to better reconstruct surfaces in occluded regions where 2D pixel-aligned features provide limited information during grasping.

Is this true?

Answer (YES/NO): YES